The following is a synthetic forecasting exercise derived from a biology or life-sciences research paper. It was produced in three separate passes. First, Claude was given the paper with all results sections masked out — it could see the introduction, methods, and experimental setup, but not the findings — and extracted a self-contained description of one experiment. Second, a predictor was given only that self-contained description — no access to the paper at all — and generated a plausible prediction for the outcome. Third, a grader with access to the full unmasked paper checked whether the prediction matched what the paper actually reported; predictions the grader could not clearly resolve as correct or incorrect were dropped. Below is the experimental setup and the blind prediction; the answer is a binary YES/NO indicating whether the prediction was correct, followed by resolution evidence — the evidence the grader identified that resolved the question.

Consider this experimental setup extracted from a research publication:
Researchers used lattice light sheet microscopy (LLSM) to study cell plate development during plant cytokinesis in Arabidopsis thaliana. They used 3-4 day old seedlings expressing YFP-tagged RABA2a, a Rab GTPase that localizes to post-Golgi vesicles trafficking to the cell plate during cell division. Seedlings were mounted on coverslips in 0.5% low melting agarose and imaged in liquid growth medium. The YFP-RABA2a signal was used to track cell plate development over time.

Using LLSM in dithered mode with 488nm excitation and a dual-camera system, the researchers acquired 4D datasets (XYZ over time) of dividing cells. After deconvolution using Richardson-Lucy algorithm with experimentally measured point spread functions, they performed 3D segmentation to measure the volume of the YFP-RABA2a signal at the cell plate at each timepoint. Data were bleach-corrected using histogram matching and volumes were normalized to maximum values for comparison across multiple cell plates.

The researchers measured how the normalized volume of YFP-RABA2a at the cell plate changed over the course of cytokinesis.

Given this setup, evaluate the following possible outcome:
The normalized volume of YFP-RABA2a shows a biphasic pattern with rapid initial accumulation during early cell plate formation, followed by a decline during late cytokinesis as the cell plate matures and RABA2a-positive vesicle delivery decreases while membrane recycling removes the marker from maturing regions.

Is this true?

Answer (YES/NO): NO